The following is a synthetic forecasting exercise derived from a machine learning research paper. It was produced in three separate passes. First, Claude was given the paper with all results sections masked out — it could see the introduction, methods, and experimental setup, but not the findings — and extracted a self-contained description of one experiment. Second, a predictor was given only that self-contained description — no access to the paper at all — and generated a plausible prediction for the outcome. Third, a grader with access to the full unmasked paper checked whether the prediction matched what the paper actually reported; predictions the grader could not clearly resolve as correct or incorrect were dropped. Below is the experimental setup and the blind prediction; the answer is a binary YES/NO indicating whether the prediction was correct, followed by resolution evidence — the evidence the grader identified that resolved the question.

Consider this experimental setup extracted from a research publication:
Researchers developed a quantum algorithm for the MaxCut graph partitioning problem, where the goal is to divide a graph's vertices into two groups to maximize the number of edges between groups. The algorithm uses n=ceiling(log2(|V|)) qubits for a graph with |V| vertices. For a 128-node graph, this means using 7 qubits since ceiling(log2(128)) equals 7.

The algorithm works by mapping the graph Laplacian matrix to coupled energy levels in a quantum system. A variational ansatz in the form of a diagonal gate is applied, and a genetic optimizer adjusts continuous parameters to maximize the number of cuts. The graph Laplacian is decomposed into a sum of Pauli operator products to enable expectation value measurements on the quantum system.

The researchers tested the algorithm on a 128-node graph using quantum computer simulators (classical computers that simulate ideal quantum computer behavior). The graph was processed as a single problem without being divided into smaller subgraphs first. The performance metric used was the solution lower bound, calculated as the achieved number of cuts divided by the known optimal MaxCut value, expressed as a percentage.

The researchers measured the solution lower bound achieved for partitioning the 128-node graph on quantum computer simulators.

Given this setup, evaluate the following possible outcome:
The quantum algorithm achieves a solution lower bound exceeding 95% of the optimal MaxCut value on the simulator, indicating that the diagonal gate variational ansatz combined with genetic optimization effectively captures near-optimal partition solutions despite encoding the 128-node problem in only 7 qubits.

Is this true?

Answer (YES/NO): NO